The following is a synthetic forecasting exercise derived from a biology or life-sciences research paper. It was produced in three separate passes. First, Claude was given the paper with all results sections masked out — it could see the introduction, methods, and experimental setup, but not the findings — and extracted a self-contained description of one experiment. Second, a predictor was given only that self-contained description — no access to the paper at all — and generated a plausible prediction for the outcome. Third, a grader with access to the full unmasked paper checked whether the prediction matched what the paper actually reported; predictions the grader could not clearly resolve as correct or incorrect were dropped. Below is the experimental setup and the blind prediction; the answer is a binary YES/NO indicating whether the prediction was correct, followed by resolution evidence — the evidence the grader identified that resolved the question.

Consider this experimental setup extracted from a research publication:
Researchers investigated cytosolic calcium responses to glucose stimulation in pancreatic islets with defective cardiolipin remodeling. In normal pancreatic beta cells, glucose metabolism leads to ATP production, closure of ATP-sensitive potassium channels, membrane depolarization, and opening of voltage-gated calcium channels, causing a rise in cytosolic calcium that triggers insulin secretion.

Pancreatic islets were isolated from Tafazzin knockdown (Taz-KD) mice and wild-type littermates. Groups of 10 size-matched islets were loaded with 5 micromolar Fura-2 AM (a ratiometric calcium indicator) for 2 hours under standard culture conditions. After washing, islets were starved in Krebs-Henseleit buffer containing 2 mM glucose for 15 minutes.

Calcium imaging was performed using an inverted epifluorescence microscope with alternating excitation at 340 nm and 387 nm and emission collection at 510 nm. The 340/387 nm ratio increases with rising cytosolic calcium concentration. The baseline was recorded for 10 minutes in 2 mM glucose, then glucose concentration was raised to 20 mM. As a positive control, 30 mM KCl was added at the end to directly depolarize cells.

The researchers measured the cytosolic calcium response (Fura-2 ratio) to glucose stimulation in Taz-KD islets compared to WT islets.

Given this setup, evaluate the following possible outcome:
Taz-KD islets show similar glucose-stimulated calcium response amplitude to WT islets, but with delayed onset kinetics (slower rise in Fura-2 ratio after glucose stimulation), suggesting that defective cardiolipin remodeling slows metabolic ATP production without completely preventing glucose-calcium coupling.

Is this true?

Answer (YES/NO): NO